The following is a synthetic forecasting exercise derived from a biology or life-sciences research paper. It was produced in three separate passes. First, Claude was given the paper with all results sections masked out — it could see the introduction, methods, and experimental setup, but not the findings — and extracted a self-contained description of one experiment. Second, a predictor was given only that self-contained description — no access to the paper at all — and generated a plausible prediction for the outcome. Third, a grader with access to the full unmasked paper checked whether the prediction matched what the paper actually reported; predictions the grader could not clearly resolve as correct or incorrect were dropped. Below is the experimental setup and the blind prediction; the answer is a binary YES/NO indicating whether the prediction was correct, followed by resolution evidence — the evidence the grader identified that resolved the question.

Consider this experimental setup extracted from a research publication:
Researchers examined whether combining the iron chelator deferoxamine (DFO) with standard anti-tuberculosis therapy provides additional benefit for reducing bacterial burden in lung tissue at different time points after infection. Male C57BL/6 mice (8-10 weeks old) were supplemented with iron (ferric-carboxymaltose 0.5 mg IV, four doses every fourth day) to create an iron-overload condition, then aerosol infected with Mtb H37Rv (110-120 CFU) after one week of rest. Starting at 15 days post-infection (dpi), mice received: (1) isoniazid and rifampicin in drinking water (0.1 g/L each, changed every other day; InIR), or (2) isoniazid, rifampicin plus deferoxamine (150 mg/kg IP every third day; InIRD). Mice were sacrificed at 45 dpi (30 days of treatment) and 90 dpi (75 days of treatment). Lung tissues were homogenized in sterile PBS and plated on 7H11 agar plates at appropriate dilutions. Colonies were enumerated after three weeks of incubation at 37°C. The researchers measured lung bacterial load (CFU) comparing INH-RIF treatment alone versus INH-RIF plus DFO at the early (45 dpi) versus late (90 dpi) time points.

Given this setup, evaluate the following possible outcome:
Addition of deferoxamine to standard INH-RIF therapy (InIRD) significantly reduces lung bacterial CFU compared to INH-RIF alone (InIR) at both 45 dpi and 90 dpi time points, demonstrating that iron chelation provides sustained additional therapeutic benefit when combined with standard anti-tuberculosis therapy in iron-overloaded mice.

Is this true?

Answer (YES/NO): NO